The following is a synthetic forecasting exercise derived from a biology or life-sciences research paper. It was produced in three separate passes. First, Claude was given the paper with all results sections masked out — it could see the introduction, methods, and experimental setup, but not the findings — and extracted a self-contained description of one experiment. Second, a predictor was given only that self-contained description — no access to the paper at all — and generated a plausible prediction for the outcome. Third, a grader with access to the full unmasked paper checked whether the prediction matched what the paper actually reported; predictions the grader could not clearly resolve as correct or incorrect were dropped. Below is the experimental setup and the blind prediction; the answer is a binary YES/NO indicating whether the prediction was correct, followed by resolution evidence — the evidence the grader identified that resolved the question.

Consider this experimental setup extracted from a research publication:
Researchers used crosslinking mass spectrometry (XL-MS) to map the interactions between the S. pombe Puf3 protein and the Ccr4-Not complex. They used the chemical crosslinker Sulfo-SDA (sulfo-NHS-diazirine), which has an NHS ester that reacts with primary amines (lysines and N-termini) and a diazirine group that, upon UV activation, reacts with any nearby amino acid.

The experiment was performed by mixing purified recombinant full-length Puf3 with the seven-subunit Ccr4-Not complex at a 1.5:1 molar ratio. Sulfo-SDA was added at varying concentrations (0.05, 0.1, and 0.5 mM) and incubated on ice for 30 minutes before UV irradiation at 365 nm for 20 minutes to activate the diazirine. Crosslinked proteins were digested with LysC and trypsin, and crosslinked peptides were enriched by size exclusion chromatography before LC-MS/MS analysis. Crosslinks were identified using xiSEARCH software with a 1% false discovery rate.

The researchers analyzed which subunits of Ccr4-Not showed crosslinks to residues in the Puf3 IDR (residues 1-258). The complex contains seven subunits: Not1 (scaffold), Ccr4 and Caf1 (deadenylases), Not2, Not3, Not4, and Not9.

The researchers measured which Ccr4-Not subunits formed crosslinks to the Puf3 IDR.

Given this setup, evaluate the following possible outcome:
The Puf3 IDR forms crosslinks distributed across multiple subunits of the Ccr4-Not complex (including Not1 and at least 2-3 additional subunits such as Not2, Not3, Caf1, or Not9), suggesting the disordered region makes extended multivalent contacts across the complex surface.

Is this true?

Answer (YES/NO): YES